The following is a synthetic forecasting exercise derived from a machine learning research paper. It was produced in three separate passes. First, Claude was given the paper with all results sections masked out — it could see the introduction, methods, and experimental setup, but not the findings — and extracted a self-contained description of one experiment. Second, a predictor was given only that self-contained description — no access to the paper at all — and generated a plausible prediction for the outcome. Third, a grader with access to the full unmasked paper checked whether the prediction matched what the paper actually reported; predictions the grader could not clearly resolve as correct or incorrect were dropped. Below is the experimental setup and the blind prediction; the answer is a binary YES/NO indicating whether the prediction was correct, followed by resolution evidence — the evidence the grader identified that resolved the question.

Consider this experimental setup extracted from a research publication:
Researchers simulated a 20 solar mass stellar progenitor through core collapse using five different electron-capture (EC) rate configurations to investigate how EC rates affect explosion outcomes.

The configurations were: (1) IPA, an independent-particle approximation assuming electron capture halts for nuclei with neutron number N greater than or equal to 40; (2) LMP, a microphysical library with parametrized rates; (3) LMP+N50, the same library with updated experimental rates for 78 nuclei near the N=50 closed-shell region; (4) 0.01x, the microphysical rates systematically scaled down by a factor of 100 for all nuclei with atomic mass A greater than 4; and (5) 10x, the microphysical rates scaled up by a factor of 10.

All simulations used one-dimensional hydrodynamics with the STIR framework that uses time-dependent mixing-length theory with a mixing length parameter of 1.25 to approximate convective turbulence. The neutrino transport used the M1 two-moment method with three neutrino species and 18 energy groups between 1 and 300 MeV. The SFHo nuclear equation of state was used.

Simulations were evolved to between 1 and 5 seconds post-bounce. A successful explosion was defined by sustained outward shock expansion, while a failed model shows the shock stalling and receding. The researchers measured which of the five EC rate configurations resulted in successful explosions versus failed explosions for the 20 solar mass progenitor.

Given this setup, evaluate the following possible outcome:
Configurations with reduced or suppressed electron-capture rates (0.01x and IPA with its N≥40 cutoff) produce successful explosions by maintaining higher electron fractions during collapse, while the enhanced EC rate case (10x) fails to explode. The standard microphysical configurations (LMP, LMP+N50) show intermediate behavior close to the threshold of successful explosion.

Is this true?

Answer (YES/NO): NO